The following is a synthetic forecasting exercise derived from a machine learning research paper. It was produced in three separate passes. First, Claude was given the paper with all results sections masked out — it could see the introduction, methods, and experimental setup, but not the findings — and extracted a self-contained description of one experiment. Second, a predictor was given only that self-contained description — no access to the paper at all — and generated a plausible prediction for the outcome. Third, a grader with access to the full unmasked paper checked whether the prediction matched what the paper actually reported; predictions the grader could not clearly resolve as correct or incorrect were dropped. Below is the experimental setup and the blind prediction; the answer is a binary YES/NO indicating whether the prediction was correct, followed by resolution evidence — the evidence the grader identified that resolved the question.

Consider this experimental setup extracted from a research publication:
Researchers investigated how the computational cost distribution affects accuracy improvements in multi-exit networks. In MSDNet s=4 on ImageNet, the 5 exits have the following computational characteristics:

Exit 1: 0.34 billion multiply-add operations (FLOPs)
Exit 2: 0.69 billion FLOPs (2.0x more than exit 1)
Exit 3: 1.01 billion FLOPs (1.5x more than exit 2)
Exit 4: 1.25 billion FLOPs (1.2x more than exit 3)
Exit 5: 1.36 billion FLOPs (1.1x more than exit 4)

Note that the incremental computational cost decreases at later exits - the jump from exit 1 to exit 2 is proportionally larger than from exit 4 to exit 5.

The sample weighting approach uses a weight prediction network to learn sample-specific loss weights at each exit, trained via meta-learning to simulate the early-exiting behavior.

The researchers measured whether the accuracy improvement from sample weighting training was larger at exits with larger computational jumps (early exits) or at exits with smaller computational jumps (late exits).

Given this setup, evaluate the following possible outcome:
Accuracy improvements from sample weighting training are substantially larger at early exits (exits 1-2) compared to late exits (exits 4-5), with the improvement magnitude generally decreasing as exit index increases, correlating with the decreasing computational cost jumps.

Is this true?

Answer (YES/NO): NO